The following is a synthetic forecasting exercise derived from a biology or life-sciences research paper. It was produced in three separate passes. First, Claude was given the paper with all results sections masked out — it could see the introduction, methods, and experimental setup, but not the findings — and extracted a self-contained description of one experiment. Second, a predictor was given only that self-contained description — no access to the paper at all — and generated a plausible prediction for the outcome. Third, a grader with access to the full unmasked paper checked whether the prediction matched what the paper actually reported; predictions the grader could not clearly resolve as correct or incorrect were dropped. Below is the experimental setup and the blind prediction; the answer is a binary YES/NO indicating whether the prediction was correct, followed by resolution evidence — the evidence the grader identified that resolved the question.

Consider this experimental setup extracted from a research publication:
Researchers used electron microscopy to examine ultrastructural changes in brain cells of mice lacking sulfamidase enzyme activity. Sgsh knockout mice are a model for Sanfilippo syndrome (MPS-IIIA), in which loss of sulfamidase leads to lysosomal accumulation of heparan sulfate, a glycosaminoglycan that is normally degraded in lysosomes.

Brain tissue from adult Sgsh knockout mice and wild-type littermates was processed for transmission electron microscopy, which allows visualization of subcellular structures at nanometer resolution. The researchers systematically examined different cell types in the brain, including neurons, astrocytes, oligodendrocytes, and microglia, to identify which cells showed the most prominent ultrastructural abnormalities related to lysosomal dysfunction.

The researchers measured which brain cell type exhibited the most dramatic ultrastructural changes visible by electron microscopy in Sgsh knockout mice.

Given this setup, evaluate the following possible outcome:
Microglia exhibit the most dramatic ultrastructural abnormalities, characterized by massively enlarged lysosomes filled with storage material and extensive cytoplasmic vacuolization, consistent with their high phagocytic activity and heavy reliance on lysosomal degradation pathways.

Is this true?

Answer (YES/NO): YES